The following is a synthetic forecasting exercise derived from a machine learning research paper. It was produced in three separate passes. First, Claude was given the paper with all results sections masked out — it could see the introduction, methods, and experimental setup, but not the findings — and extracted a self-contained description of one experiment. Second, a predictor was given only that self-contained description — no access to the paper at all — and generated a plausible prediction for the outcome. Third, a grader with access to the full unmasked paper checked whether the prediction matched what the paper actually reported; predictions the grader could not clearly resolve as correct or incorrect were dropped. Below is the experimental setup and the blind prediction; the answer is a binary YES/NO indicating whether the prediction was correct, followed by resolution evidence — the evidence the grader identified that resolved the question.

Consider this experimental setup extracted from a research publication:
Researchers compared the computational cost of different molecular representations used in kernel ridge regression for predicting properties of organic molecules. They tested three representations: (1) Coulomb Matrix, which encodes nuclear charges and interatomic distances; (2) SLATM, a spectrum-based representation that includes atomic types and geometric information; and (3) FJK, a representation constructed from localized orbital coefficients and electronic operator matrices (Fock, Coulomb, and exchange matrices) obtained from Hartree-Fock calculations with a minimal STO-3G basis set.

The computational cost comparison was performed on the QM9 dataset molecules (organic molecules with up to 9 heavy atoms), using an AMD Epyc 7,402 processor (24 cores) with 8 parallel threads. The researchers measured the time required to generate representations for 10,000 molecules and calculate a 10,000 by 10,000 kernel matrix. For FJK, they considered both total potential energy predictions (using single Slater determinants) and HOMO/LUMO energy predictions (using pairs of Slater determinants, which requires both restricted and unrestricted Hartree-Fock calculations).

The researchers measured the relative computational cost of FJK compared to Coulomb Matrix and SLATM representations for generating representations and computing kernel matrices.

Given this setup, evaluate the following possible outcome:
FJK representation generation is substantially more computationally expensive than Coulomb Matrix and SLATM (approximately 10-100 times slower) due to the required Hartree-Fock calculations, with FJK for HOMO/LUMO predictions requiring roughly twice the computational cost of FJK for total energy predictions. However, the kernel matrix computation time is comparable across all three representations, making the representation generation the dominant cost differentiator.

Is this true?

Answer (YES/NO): NO